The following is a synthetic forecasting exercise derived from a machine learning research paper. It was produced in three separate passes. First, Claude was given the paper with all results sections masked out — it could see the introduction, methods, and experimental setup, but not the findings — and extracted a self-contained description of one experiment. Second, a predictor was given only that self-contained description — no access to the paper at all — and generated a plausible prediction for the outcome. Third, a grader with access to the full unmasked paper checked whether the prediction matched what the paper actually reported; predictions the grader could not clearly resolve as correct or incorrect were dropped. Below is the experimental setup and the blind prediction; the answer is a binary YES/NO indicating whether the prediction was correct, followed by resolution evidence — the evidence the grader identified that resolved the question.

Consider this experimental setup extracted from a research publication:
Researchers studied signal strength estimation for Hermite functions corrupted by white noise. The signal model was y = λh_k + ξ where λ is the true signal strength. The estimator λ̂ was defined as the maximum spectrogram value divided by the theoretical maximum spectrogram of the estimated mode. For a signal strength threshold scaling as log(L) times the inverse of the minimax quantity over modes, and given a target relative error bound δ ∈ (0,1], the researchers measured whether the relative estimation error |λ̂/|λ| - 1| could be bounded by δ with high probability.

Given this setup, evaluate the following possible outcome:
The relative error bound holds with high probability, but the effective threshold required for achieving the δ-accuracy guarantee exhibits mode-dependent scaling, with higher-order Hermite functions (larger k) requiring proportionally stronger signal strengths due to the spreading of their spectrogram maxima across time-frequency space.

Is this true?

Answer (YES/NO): NO